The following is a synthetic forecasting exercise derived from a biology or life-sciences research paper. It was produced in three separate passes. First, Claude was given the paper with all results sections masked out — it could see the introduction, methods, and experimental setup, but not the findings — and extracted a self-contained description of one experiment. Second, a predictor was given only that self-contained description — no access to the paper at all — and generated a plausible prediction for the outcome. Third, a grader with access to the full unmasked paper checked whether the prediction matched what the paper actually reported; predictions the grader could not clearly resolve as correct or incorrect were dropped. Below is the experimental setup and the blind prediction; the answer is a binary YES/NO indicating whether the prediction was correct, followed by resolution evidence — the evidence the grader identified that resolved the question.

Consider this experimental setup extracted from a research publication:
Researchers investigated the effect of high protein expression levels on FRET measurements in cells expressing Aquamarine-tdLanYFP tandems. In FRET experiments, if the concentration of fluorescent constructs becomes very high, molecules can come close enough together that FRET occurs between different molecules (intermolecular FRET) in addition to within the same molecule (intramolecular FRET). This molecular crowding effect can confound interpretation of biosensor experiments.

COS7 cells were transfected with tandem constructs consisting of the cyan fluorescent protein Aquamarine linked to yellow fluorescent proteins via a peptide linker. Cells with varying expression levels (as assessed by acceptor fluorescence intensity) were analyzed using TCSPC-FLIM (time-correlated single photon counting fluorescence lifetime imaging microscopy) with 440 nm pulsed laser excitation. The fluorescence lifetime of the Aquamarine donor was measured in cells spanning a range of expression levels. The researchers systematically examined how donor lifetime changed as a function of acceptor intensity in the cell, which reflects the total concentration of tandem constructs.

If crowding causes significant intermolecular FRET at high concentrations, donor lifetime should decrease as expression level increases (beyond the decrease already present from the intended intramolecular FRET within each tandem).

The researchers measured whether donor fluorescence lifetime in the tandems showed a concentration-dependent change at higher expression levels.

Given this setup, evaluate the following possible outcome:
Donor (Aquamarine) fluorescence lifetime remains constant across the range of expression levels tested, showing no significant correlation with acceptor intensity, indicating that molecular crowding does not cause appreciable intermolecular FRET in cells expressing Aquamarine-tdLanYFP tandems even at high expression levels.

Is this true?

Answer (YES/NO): NO